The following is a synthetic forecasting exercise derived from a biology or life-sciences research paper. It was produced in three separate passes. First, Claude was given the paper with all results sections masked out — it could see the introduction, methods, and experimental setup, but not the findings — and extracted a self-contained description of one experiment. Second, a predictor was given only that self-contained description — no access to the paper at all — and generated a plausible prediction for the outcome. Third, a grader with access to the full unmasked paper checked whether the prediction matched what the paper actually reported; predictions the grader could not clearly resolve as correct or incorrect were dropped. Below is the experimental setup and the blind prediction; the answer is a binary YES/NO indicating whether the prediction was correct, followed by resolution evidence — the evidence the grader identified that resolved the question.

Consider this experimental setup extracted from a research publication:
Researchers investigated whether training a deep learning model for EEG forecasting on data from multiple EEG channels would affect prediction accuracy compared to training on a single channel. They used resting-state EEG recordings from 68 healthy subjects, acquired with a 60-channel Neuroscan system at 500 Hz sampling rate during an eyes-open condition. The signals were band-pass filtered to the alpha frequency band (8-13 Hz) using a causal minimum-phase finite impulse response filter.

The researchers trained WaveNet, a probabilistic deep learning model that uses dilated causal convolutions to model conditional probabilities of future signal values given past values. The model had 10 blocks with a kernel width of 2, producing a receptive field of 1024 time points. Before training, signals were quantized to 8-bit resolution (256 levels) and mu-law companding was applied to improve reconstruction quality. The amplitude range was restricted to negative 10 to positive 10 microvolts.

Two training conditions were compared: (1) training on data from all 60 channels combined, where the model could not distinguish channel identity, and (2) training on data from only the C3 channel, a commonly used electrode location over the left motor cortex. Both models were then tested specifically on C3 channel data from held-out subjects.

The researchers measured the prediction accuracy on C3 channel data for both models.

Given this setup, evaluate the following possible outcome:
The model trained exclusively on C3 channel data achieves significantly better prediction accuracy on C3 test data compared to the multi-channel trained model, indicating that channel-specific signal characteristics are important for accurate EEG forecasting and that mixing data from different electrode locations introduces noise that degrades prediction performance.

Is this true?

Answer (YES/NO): NO